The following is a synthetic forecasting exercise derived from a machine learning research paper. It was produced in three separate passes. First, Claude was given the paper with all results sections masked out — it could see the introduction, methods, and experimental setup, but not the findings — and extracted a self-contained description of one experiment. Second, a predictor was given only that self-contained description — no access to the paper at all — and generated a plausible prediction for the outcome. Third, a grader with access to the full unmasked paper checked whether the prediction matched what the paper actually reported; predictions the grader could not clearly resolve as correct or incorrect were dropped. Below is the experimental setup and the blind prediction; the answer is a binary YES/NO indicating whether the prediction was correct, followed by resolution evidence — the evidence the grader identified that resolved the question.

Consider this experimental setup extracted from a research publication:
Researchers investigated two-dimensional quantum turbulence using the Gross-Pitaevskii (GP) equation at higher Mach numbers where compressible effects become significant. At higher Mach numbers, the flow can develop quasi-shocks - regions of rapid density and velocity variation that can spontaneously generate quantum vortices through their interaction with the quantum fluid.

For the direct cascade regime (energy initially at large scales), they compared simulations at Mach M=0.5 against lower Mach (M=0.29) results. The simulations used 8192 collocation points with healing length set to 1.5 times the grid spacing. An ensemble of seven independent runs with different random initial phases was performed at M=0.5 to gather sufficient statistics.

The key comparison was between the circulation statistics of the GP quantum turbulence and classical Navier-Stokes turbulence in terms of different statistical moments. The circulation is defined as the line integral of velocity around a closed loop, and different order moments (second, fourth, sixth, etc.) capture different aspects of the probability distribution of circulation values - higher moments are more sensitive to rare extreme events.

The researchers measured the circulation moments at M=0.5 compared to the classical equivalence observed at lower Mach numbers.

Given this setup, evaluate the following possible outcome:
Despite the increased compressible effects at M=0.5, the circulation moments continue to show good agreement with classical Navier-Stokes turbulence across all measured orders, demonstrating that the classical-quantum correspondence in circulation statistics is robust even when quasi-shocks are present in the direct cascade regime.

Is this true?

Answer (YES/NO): NO